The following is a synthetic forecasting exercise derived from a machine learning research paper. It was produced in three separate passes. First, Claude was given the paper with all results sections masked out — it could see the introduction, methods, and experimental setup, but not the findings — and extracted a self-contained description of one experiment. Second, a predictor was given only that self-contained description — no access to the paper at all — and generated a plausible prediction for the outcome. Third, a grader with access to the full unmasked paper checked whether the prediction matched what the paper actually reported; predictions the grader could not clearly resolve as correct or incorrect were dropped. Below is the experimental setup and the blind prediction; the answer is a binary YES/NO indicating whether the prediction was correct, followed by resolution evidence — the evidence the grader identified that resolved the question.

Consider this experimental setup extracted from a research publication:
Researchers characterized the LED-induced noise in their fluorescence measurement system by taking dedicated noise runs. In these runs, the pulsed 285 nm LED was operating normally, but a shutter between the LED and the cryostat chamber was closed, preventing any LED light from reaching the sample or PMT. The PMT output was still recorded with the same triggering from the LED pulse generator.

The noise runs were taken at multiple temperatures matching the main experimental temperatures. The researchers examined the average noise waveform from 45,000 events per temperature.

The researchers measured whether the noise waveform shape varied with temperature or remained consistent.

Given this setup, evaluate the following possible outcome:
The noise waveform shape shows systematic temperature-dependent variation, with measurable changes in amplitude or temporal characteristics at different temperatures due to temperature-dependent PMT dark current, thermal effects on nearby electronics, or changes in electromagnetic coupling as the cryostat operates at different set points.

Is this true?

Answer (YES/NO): NO